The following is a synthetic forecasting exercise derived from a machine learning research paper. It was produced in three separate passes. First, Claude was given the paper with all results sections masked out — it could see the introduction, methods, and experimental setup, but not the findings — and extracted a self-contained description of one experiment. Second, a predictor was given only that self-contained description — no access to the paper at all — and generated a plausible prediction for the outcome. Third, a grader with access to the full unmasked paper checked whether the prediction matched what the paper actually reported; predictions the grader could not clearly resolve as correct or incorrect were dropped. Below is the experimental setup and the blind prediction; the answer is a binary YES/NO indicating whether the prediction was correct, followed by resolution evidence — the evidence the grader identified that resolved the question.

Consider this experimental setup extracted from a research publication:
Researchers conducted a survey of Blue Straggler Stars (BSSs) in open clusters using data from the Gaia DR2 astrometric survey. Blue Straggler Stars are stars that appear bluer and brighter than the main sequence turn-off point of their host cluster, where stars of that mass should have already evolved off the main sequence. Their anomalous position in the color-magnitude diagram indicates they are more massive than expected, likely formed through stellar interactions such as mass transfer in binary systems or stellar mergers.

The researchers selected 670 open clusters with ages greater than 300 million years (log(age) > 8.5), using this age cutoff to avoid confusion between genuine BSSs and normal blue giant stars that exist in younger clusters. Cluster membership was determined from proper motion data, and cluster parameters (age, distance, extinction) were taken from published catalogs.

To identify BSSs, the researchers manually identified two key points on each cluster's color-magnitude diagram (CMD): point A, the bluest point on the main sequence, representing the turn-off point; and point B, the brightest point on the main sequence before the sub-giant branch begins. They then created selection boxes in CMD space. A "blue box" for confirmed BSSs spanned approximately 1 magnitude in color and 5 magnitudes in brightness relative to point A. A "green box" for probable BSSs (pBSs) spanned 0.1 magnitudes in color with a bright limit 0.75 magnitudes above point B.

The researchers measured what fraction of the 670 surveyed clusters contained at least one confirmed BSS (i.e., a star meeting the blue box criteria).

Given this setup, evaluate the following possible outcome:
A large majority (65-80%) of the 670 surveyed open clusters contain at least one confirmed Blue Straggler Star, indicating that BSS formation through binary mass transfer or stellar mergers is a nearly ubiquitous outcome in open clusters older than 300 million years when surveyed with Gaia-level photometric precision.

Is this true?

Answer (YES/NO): NO